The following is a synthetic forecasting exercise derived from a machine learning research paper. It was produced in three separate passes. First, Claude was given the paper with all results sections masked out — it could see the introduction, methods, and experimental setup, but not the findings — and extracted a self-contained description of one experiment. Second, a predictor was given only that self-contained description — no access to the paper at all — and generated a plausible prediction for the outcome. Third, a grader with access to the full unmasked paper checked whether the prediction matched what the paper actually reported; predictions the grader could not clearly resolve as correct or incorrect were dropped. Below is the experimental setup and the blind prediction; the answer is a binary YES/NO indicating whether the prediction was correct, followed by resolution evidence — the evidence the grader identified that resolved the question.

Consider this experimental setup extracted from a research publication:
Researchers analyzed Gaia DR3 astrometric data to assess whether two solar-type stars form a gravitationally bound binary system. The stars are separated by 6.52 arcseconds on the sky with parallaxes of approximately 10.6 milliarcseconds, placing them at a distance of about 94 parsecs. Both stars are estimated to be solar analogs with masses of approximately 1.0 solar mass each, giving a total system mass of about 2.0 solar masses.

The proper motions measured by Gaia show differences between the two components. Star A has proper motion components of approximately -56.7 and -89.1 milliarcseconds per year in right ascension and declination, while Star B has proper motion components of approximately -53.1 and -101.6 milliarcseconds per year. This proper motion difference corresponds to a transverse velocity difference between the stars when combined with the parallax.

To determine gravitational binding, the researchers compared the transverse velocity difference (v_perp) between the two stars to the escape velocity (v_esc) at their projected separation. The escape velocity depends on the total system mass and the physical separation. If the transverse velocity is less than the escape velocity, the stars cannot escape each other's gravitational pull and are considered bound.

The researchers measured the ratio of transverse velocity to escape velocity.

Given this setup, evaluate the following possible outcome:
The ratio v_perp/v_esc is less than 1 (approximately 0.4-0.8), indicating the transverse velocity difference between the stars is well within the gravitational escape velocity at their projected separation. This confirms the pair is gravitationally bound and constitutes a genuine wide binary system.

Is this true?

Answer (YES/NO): NO